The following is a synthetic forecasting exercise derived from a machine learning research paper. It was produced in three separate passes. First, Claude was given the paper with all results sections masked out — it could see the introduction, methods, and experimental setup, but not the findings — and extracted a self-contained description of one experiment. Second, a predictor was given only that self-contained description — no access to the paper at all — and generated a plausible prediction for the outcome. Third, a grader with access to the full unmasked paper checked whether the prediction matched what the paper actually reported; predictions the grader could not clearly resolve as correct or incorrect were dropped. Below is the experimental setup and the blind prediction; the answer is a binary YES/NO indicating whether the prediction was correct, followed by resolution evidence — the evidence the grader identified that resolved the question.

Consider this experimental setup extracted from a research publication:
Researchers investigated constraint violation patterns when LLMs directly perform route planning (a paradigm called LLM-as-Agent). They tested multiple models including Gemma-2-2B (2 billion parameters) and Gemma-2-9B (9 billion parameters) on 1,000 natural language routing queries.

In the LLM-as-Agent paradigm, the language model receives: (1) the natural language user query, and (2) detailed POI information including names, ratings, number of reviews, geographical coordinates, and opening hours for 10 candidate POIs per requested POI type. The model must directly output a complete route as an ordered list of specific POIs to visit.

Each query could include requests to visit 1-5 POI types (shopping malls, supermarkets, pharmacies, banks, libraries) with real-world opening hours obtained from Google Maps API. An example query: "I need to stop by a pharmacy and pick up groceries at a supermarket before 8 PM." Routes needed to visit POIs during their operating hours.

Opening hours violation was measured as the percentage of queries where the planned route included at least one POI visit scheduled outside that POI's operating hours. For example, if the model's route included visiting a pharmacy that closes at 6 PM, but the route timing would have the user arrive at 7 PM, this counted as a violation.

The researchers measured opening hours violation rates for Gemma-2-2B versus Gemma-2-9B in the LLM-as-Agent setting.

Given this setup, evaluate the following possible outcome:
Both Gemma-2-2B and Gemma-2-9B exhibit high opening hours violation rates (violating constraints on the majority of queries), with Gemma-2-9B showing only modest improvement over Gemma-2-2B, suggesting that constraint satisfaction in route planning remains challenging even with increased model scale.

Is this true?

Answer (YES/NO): NO